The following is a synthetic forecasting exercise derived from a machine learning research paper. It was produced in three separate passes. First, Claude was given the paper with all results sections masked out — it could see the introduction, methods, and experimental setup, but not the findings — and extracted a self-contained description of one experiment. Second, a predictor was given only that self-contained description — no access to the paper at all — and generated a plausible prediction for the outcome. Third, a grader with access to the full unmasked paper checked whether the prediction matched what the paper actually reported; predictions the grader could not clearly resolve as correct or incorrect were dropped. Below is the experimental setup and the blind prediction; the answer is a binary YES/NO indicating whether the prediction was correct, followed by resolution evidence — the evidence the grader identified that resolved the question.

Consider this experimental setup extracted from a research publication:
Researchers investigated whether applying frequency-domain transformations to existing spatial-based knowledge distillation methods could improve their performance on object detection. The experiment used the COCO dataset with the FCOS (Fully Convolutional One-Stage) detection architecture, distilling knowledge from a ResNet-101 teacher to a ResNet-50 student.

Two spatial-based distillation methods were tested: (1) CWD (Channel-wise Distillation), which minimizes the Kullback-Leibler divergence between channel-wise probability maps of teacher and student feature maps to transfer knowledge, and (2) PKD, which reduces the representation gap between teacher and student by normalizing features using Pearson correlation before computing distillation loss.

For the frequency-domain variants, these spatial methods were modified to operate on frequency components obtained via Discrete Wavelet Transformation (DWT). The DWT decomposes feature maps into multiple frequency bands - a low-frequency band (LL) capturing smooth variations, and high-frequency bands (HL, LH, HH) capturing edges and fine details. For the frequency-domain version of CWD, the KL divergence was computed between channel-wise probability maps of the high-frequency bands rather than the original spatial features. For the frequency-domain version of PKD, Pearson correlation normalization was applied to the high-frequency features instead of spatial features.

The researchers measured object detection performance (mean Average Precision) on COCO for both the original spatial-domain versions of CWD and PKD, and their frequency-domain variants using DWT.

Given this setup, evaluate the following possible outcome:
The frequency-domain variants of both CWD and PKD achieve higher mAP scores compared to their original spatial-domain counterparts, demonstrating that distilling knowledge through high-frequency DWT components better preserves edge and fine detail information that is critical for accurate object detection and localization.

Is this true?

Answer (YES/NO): YES